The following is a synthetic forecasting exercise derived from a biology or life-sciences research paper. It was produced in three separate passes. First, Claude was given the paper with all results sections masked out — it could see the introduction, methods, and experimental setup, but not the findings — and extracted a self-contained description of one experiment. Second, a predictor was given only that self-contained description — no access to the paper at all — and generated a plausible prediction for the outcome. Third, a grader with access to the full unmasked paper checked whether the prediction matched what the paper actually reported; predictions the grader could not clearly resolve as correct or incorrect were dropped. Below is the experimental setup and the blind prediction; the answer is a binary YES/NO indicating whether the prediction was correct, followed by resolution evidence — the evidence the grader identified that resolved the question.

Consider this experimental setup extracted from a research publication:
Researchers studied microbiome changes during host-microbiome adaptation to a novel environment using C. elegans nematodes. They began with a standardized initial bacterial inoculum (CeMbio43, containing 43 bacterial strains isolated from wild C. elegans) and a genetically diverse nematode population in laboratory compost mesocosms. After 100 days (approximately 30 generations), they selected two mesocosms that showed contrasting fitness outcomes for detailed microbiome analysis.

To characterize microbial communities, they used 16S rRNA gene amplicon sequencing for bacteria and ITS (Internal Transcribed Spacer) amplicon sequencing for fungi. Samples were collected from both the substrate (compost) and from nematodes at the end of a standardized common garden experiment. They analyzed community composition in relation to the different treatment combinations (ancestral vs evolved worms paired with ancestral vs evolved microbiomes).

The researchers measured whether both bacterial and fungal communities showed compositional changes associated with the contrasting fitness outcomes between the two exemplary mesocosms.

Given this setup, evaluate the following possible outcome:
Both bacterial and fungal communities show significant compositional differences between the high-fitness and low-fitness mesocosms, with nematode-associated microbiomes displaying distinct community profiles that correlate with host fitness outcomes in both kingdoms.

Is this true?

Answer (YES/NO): YES